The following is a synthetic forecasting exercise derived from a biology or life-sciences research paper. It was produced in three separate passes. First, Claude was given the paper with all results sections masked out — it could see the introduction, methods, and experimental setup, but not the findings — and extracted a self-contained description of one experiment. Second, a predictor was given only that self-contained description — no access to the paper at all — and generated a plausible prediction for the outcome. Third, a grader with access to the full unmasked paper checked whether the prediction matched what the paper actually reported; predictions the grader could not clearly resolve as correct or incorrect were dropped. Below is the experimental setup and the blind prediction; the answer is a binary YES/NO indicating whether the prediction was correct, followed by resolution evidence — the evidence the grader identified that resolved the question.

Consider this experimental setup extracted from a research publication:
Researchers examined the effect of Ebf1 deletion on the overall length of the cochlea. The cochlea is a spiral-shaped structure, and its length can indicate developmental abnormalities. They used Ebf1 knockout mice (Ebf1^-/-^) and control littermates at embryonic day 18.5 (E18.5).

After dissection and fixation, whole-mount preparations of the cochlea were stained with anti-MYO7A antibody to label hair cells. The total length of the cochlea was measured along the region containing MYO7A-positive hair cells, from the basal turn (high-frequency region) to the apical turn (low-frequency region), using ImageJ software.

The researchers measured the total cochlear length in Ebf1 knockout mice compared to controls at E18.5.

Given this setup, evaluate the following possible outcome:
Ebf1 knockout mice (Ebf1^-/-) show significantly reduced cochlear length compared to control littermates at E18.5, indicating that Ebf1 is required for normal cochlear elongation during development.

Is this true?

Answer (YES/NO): YES